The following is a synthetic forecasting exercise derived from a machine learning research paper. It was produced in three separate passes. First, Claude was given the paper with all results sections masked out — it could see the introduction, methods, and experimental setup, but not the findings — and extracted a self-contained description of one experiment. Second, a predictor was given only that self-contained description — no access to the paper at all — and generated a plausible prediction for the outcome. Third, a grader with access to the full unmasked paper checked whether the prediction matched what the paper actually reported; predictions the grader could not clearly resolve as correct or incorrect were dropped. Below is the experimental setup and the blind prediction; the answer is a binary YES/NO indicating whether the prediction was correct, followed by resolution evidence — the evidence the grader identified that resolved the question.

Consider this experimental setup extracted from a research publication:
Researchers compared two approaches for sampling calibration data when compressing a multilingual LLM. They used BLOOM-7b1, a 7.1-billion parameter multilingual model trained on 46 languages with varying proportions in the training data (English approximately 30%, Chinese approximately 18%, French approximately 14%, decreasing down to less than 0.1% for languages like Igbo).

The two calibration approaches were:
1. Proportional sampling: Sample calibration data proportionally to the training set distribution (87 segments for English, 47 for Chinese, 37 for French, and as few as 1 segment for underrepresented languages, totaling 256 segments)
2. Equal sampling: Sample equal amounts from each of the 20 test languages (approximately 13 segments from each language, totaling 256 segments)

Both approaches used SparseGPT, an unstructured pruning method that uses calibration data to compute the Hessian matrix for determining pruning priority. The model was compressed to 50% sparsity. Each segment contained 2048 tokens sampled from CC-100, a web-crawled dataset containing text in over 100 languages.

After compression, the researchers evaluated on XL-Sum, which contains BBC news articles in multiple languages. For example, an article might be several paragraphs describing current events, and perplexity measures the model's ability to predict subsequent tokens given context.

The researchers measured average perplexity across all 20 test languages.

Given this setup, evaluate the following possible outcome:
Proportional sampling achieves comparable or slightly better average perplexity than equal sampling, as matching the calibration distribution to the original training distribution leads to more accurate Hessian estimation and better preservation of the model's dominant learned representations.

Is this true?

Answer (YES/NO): NO